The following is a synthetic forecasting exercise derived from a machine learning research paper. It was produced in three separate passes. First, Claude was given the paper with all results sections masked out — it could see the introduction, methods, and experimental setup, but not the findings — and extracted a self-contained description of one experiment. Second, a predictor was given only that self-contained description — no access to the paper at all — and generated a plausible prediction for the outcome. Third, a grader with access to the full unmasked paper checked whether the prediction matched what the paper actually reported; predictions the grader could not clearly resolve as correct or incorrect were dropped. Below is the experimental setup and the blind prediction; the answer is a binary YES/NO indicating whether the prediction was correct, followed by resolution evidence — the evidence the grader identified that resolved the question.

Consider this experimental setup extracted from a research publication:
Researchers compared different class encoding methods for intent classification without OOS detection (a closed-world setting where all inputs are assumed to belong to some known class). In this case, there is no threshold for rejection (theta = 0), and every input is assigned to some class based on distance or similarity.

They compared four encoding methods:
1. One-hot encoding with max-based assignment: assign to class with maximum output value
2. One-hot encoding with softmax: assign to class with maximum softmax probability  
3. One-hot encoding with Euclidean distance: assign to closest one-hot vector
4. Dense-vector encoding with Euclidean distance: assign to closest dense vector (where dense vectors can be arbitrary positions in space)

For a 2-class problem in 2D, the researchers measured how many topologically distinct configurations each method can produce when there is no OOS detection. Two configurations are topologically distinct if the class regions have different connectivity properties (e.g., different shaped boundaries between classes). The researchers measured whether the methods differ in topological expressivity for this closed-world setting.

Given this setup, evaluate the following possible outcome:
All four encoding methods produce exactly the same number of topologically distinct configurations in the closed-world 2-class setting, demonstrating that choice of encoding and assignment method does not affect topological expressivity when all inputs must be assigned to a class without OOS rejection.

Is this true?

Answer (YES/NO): YES